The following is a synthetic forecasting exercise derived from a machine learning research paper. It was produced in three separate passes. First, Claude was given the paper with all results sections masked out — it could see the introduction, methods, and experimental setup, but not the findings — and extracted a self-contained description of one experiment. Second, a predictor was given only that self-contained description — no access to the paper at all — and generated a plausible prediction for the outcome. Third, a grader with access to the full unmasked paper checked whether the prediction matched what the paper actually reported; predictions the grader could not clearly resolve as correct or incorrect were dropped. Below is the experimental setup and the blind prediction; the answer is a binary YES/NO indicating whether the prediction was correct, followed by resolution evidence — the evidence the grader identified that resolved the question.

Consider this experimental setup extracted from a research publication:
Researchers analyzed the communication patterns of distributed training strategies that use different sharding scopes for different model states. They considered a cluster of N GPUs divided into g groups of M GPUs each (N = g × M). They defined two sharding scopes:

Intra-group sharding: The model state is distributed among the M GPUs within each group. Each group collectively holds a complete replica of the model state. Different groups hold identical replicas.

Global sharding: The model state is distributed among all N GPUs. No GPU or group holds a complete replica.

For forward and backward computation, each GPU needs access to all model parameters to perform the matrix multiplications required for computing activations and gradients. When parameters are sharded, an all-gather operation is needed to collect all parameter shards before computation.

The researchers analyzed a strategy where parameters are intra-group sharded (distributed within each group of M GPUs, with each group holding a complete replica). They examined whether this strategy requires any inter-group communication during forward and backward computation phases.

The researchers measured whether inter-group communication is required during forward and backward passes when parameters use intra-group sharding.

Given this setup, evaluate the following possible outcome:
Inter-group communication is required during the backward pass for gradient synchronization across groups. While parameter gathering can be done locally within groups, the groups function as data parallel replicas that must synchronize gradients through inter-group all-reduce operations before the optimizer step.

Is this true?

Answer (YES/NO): NO